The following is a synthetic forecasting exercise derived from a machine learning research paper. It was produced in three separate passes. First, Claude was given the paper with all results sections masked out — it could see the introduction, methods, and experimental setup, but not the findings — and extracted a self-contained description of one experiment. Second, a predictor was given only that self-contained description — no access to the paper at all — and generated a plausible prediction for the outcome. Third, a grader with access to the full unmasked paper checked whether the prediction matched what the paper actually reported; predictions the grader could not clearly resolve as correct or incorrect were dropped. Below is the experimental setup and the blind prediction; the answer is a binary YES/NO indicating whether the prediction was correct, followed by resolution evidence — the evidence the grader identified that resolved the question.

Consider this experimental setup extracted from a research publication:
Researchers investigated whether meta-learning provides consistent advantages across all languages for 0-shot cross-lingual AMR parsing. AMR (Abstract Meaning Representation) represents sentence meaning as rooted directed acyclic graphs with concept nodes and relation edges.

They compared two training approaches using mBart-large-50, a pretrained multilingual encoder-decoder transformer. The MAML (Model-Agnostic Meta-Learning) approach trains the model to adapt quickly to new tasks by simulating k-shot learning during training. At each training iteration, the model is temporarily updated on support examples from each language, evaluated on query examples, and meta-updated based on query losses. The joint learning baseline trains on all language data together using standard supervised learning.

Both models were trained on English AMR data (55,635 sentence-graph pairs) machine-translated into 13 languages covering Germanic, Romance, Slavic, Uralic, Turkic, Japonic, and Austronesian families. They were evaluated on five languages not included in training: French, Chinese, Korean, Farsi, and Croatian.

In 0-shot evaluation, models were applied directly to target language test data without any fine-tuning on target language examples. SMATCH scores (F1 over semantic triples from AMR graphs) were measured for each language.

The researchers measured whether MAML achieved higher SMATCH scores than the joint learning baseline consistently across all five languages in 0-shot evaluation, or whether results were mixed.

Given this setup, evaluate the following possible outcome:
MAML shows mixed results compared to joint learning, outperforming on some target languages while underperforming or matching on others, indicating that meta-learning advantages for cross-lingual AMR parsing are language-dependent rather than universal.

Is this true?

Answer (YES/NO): YES